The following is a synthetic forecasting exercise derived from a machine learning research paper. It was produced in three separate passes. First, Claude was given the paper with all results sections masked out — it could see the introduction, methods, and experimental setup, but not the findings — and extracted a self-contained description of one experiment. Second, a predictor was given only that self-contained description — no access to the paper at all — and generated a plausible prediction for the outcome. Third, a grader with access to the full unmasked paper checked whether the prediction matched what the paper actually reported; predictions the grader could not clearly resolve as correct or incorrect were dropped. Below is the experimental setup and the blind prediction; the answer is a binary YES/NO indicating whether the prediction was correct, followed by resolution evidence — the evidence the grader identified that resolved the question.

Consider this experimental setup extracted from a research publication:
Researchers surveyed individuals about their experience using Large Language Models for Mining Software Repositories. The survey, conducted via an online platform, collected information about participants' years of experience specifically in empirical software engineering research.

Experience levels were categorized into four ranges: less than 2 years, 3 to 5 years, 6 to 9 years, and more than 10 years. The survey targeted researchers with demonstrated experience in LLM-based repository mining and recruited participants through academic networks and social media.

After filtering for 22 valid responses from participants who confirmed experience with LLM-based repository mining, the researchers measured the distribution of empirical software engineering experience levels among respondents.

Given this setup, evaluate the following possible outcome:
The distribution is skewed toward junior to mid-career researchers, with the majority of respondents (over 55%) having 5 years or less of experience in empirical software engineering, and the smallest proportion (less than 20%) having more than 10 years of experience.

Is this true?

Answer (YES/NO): NO